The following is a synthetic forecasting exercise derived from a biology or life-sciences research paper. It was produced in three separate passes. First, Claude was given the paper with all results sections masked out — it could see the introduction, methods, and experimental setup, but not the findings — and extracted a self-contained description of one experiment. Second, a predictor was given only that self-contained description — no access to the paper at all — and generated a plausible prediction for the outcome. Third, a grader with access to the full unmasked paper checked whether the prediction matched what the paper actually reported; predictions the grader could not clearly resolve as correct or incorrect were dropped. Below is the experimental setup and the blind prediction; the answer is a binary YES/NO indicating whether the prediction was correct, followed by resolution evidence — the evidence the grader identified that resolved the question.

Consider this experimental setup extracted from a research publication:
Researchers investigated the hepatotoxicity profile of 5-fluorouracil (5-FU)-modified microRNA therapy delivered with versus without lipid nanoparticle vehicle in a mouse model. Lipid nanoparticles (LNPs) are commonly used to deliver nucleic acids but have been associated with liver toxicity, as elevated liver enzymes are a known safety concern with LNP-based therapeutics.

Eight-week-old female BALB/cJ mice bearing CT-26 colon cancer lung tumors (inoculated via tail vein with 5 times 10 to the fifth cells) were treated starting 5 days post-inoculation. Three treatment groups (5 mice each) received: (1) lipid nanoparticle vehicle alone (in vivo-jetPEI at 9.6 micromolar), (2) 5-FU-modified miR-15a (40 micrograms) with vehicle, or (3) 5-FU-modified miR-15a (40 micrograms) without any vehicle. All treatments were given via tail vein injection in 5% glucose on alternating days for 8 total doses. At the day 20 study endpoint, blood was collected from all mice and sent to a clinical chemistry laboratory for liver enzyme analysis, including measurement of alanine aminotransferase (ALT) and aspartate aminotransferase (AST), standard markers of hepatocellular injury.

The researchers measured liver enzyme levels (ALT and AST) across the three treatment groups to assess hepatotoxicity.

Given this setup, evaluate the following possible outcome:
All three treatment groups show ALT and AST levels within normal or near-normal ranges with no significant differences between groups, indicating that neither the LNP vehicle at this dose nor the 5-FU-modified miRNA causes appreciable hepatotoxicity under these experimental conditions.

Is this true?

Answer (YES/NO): YES